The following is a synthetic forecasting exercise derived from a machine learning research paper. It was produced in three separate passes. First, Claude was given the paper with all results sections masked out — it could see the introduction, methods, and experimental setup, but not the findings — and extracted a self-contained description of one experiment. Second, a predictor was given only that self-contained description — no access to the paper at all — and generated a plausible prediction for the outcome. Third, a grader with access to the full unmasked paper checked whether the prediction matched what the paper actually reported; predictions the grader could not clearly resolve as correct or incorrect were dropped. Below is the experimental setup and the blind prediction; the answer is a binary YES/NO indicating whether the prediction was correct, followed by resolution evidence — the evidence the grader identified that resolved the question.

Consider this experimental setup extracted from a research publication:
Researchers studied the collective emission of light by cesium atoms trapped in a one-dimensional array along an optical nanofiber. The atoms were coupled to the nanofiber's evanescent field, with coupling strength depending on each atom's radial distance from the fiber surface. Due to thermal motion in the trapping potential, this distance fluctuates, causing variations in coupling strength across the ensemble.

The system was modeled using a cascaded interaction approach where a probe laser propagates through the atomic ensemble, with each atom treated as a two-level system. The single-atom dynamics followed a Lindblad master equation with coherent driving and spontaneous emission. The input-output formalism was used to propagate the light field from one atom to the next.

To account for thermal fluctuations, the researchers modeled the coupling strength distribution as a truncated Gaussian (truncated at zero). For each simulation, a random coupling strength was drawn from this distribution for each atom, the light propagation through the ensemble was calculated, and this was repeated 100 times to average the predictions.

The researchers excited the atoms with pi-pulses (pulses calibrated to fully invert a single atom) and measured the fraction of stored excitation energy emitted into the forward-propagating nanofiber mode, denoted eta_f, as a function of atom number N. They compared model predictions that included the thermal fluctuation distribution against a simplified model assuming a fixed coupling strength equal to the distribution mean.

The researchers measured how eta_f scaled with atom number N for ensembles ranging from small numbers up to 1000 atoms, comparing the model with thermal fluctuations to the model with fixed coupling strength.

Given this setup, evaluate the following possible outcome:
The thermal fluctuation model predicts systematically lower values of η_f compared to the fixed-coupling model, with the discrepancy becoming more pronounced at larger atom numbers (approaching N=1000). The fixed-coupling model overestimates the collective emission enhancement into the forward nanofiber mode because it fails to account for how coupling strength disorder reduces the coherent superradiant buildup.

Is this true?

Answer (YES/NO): NO